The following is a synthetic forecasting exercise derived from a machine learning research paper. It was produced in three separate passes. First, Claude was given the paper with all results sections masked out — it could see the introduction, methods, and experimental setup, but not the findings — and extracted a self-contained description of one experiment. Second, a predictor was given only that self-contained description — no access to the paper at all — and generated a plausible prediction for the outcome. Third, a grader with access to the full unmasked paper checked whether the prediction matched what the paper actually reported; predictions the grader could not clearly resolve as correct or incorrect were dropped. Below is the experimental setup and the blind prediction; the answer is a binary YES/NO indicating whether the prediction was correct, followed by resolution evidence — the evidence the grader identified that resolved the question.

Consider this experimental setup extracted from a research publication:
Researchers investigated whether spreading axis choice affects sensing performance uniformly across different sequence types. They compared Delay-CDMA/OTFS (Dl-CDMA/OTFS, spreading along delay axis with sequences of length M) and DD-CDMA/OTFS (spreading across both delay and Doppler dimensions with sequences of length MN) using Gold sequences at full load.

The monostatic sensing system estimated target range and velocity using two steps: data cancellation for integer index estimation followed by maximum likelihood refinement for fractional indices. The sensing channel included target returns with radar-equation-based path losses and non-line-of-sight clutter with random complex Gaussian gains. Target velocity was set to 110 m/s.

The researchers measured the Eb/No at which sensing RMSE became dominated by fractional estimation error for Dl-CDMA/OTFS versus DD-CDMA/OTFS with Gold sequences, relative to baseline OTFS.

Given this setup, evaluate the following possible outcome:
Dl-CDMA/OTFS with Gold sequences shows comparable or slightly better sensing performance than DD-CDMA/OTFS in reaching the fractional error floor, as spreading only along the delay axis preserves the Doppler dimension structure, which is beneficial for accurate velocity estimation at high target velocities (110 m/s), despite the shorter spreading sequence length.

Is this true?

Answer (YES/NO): YES